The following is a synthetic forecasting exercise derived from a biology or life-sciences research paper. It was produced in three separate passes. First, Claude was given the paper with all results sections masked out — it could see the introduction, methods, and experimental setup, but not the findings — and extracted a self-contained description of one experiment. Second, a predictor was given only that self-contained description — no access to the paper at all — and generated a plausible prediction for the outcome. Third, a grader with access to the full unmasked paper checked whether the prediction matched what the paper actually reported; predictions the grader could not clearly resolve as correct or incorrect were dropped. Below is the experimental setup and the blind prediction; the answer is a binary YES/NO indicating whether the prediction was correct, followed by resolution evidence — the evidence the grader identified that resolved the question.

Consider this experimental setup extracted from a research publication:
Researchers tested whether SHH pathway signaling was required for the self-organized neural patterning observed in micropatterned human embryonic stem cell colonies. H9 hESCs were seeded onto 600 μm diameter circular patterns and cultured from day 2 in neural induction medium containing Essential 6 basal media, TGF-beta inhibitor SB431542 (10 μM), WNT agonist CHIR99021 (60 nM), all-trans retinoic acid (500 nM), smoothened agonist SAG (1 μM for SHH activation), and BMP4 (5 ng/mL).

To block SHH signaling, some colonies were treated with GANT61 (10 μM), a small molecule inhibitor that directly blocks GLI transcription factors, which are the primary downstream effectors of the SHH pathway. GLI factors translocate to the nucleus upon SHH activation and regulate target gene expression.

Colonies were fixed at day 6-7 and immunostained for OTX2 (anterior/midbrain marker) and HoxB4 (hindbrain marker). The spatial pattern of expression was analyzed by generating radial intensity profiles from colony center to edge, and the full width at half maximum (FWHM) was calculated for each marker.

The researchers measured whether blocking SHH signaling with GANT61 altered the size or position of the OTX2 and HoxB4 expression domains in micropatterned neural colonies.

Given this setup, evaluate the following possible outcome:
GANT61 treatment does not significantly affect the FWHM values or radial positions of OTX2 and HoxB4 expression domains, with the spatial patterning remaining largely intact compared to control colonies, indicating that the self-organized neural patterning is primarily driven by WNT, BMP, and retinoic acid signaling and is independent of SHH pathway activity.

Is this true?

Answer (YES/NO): YES